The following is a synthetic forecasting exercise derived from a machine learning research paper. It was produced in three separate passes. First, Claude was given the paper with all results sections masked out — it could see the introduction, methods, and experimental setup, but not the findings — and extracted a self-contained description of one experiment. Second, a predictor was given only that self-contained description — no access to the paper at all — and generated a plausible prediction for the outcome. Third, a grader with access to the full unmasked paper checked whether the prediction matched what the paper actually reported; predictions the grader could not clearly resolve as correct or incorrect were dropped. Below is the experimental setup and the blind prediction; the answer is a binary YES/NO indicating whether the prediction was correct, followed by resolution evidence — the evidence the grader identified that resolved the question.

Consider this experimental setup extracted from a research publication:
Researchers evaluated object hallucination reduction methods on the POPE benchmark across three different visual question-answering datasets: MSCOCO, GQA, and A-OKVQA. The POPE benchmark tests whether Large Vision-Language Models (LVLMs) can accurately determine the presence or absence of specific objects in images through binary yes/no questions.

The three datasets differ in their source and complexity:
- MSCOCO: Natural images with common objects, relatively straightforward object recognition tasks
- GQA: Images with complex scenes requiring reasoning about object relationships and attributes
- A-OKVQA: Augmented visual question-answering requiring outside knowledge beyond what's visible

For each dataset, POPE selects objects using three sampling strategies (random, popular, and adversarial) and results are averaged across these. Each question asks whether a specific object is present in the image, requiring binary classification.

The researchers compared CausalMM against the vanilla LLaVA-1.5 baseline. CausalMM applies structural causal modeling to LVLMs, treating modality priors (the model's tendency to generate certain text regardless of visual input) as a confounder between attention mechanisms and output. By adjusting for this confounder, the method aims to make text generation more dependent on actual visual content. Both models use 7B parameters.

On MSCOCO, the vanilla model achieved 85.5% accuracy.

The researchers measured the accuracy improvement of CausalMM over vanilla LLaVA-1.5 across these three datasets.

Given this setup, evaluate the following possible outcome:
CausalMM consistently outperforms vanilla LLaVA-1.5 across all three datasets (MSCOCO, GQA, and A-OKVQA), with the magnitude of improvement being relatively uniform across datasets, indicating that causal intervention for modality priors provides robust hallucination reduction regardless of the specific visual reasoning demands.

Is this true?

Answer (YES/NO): NO